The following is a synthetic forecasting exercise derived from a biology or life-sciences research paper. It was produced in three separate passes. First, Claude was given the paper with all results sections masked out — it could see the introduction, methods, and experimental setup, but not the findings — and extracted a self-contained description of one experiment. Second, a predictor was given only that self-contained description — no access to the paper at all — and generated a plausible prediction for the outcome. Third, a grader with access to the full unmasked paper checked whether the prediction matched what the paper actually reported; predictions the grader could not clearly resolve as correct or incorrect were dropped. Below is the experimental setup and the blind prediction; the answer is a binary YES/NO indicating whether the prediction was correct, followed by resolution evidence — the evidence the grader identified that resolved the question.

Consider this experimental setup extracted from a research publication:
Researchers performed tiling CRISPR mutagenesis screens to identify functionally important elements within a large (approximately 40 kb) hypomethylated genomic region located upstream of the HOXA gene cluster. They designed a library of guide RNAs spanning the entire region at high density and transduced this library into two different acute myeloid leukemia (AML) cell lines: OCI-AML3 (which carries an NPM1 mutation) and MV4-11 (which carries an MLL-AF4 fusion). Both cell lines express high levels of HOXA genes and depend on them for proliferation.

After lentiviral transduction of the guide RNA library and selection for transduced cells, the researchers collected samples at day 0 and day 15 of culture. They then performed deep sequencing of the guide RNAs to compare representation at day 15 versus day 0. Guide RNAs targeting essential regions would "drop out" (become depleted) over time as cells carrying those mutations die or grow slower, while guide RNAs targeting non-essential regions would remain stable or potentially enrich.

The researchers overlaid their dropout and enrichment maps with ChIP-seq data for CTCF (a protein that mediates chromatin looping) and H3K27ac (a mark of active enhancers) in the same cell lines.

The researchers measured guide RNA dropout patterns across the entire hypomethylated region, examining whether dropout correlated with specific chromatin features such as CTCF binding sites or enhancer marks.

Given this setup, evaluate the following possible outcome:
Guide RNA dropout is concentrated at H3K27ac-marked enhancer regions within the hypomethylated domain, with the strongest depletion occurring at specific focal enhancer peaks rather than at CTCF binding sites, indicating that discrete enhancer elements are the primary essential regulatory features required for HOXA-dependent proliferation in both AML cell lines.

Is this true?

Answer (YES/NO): NO